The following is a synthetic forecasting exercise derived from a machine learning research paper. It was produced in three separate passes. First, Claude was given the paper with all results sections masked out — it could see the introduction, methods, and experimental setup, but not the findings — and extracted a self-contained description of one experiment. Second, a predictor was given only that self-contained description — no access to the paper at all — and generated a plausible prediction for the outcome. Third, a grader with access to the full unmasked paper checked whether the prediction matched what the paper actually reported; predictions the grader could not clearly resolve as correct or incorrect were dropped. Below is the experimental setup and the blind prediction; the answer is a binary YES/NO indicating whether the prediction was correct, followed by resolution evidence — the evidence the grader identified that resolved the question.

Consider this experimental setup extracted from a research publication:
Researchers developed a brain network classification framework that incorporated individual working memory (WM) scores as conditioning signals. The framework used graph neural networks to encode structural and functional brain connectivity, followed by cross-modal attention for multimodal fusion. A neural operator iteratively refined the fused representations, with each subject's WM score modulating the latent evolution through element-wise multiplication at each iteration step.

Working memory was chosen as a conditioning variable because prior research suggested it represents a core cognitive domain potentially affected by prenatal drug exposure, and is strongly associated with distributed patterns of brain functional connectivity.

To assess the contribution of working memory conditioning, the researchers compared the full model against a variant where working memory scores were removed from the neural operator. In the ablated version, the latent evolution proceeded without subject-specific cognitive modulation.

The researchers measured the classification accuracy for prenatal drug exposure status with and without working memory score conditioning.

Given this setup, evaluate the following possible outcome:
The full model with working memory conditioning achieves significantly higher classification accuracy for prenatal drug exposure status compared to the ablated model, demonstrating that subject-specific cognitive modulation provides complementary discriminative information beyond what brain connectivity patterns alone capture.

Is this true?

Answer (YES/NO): YES